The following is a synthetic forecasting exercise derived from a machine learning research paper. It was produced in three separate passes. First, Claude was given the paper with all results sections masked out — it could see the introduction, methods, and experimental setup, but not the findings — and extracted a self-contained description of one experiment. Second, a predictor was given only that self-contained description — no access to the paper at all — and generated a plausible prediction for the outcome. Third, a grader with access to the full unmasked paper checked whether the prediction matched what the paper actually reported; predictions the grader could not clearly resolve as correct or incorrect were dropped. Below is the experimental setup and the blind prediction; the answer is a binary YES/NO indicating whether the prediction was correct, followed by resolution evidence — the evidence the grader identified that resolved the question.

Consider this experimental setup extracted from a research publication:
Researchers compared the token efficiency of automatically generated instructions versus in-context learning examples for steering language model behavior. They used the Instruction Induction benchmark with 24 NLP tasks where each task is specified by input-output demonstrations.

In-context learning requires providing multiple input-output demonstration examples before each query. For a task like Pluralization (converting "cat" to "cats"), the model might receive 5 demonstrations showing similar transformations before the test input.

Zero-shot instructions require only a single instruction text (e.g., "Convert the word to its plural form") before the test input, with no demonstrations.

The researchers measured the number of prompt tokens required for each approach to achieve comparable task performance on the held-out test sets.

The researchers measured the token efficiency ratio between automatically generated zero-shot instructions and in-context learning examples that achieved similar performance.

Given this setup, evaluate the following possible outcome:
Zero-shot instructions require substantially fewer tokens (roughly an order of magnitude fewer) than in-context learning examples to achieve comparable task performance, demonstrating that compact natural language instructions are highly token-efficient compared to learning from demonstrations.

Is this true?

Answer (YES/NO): YES